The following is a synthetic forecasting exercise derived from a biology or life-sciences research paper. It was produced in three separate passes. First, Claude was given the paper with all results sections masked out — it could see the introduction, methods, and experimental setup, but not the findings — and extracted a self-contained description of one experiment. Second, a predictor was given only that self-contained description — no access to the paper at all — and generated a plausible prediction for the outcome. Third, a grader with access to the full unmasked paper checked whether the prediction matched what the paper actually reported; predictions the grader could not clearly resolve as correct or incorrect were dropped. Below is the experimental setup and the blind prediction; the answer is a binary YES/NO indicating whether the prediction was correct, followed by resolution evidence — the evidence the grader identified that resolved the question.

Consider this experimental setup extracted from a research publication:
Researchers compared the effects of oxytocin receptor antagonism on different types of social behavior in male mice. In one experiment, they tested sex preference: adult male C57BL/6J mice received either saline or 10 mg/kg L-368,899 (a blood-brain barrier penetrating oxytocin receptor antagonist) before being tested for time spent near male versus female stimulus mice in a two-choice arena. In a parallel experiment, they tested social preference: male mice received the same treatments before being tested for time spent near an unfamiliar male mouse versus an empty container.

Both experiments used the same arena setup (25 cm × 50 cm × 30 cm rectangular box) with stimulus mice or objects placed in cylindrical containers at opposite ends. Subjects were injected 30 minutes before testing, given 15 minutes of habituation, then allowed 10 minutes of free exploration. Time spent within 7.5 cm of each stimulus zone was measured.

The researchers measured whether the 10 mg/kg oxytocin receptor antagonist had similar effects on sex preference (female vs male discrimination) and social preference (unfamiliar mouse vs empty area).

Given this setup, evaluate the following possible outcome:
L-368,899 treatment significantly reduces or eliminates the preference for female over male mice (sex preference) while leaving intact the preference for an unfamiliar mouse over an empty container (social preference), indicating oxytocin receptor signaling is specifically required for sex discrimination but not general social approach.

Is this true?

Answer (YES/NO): YES